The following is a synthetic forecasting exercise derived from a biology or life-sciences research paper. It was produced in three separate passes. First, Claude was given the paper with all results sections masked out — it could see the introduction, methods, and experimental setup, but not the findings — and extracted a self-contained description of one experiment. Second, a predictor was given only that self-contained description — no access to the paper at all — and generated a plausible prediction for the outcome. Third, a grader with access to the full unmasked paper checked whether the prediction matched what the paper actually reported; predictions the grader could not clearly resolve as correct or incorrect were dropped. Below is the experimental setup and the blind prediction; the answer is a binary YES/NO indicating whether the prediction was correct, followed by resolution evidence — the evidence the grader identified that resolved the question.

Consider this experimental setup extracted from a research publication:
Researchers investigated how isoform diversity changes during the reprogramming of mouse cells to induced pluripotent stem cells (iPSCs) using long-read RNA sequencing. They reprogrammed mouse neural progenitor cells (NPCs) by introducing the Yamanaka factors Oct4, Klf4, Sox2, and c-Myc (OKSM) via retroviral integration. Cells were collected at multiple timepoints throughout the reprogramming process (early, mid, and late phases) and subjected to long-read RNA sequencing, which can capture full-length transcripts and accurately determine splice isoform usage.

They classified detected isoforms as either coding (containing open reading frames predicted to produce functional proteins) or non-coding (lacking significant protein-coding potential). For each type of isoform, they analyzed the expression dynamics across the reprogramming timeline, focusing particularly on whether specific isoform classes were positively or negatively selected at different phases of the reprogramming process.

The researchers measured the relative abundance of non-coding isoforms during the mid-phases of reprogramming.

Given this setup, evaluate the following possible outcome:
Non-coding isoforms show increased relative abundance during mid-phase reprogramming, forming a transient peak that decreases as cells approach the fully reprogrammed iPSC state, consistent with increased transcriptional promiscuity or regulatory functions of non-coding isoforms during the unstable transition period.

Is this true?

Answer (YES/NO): NO